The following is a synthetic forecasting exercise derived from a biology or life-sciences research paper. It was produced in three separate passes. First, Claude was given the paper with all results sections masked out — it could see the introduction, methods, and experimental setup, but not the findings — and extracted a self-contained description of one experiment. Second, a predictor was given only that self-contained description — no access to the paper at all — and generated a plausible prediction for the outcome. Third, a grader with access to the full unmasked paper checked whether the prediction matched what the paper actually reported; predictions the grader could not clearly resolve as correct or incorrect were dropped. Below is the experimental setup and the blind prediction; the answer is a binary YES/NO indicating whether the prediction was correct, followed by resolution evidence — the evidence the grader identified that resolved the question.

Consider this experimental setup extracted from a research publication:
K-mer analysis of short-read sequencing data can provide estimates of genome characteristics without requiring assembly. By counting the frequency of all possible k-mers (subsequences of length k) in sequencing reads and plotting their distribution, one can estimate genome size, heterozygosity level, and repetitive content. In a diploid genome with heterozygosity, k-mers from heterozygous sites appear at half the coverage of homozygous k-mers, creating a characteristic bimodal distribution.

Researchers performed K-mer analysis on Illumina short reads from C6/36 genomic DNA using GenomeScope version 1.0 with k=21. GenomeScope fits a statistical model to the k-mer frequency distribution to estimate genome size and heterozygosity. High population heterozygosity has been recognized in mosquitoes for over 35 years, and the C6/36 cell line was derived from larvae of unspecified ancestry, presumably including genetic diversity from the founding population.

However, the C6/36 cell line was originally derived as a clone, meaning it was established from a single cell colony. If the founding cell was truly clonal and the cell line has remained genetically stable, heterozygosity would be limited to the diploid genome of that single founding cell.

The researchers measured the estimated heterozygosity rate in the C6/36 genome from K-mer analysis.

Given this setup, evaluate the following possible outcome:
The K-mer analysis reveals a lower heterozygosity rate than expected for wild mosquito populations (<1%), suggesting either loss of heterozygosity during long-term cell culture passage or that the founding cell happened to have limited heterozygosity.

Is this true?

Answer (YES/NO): NO